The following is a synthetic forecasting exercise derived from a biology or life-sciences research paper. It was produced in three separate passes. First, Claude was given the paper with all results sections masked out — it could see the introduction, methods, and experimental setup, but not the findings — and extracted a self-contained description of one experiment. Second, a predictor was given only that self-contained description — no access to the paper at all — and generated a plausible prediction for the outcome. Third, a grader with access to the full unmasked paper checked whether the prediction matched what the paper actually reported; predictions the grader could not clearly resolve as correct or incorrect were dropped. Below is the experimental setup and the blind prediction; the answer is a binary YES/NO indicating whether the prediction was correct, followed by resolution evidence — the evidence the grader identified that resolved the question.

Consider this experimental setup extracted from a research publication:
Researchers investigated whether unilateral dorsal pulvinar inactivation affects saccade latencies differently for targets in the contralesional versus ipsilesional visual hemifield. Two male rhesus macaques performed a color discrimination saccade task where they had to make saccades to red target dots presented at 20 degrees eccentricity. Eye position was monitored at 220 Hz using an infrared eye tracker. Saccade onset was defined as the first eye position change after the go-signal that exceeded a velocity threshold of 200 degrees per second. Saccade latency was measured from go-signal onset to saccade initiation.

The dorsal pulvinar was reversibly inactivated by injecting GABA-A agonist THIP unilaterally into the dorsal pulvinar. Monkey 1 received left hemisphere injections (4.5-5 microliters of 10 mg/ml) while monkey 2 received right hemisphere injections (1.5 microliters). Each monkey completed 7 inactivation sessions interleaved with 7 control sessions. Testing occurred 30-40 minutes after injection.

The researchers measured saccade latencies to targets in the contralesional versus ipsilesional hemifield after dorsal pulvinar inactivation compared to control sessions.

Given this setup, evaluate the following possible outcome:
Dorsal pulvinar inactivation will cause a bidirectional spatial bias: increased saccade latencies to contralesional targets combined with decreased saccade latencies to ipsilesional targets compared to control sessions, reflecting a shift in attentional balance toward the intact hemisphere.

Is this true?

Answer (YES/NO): NO